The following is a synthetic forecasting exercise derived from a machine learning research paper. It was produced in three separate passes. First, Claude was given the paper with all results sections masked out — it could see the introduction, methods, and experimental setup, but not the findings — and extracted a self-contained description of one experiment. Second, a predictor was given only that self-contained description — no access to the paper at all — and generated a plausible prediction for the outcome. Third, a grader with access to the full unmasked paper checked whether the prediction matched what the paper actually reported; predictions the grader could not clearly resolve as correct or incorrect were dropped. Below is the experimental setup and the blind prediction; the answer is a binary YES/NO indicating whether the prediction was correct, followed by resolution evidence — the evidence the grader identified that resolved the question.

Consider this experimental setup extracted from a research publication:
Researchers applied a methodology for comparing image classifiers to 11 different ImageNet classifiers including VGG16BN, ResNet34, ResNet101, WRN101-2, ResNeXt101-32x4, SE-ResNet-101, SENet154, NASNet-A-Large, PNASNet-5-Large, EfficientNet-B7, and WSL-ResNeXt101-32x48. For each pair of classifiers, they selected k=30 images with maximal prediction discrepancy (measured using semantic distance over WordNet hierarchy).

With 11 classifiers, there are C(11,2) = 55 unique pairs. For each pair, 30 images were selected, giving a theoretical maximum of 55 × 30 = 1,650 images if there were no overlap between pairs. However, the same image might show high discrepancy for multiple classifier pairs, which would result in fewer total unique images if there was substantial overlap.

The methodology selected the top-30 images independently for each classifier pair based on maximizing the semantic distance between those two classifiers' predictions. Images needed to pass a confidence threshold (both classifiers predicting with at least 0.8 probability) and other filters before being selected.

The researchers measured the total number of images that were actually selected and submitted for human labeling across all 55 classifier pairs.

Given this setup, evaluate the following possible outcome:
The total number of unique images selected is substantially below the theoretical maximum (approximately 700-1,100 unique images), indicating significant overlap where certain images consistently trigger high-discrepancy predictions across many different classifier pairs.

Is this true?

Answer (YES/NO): NO